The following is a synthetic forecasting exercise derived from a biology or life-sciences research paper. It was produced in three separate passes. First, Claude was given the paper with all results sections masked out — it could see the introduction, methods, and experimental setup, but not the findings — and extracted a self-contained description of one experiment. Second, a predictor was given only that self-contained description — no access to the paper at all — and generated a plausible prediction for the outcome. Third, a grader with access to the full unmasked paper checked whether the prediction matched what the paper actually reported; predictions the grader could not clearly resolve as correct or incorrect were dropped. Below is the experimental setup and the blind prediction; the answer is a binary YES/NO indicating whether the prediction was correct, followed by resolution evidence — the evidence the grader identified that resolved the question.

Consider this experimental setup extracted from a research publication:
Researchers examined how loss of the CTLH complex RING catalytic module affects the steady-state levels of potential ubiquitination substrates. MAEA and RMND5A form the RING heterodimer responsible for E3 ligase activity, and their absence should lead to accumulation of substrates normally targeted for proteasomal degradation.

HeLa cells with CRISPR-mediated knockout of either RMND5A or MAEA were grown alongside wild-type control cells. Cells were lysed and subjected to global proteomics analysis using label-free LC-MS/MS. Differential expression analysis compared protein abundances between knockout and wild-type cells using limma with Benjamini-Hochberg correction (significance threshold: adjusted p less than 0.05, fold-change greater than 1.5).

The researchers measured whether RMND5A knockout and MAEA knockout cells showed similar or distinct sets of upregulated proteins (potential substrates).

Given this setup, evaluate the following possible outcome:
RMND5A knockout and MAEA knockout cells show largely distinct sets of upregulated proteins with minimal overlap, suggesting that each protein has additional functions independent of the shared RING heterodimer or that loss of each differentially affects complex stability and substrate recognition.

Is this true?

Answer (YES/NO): NO